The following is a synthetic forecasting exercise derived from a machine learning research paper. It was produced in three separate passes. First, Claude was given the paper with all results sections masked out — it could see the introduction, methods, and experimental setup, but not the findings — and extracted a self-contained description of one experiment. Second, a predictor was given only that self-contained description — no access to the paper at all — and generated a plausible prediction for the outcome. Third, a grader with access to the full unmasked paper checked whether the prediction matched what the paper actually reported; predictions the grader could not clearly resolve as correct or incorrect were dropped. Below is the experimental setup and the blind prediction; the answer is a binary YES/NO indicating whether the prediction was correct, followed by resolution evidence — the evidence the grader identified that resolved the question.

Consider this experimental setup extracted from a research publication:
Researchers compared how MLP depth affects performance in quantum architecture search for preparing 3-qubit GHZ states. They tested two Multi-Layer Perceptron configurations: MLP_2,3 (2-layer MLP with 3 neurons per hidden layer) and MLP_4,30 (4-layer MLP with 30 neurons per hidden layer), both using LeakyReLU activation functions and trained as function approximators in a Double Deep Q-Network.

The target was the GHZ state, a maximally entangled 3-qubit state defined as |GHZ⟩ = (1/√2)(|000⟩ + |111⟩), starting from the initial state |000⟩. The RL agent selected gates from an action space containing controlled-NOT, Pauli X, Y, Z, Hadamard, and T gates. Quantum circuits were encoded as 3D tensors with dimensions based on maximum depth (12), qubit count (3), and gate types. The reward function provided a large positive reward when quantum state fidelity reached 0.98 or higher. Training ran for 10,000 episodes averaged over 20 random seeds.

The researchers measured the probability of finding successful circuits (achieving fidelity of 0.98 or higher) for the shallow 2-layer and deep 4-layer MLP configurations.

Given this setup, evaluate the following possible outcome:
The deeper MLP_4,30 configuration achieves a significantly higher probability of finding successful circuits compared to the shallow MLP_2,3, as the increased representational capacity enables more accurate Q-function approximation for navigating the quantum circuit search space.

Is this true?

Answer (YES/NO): NO